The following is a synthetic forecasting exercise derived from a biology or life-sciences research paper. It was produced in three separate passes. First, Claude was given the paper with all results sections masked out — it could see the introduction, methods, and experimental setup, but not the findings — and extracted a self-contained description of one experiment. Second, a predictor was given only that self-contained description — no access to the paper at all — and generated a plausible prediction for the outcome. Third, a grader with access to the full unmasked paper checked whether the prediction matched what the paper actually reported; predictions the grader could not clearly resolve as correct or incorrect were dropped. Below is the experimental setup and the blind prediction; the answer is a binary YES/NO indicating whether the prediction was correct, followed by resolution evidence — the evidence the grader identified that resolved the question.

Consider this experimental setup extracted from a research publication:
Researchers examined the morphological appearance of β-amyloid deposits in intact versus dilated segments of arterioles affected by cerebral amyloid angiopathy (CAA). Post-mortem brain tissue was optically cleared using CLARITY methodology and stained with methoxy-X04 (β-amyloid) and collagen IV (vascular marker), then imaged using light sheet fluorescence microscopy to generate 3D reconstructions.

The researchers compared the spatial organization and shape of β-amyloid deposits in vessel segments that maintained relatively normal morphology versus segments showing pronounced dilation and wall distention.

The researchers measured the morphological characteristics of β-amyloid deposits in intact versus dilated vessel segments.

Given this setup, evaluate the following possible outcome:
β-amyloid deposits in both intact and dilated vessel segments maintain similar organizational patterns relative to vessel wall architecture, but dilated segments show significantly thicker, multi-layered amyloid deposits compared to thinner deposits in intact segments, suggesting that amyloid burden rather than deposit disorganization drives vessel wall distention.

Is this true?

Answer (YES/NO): NO